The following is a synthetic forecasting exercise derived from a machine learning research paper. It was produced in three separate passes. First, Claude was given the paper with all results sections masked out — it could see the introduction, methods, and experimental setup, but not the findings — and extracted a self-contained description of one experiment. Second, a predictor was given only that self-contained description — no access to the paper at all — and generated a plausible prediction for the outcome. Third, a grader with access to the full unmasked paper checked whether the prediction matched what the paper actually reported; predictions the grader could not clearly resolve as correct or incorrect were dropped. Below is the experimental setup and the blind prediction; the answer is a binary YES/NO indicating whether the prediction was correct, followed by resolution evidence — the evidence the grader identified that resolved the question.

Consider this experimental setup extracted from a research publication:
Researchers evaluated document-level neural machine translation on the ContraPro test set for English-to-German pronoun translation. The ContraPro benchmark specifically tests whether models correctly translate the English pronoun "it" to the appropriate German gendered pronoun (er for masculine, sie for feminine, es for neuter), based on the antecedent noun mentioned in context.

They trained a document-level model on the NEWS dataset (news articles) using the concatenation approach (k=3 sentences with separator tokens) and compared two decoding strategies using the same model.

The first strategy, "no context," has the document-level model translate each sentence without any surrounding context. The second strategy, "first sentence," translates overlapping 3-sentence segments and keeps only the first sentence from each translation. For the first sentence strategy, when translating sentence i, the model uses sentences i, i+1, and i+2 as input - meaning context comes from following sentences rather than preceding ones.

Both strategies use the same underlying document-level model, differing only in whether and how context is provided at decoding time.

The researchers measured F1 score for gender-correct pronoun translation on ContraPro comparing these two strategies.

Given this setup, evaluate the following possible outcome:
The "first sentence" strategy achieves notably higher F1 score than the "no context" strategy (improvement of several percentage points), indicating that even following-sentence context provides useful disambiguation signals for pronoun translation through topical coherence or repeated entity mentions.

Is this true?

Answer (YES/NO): NO